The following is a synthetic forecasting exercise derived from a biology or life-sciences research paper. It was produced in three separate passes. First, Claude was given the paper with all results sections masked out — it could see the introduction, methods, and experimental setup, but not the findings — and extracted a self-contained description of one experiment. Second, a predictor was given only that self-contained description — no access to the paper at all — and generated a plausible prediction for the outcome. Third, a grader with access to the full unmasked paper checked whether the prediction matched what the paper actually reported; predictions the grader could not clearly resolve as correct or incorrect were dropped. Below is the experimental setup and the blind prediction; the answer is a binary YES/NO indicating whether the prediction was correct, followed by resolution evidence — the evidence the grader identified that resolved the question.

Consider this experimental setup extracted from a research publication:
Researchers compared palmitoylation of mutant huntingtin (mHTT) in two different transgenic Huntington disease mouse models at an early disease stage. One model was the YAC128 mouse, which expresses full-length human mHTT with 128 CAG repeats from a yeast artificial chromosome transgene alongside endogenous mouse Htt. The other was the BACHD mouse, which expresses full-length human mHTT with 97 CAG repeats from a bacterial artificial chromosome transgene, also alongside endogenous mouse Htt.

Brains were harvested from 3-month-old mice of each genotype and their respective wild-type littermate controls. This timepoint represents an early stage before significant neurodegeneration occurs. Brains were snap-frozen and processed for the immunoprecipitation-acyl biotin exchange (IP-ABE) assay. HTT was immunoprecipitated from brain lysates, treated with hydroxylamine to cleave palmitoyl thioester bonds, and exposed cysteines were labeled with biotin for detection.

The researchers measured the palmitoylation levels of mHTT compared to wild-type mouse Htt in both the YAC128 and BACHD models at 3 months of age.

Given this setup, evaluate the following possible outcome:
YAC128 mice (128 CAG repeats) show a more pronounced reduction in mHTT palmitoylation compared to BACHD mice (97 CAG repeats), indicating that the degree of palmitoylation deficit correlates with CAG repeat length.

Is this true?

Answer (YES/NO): NO